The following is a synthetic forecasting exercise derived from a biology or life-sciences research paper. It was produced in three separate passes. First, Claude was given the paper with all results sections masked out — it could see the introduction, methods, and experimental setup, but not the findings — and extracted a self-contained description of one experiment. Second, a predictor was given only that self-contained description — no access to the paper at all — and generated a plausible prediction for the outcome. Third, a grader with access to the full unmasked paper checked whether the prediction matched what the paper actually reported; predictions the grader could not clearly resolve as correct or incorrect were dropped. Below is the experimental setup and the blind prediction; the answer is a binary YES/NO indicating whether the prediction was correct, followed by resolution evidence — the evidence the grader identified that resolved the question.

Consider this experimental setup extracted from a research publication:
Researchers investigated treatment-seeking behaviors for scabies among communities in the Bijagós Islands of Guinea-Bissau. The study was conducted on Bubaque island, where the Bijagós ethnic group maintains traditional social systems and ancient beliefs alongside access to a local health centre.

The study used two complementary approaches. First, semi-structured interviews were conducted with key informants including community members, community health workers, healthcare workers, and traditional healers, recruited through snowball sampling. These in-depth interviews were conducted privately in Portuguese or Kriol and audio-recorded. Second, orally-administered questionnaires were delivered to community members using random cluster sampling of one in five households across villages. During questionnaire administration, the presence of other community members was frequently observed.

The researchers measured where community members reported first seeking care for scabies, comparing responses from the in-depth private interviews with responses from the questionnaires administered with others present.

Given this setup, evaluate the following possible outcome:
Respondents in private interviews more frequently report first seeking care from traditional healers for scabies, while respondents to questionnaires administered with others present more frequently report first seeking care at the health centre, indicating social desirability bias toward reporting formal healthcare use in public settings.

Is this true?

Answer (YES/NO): YES